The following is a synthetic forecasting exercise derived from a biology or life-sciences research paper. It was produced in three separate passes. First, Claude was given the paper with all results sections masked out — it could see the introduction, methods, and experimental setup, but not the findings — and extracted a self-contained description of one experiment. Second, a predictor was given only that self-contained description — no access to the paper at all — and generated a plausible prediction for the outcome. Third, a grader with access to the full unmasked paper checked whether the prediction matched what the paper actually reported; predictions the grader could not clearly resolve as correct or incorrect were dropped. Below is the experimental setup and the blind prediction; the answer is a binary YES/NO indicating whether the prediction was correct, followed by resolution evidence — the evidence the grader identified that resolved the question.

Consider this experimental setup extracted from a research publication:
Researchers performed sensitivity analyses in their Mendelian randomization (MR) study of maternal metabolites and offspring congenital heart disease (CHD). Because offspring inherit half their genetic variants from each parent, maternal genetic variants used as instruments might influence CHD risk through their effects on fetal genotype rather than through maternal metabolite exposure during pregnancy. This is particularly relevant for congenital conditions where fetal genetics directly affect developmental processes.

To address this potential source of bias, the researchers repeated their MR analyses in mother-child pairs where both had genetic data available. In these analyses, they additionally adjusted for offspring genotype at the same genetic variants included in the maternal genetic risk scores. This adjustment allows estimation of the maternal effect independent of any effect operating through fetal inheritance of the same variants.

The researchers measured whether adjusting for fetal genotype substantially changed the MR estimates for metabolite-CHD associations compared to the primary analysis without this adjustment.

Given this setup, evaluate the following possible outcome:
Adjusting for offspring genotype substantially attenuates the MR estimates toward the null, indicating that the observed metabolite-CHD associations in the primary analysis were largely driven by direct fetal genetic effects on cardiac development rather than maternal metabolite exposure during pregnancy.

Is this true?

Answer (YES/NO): NO